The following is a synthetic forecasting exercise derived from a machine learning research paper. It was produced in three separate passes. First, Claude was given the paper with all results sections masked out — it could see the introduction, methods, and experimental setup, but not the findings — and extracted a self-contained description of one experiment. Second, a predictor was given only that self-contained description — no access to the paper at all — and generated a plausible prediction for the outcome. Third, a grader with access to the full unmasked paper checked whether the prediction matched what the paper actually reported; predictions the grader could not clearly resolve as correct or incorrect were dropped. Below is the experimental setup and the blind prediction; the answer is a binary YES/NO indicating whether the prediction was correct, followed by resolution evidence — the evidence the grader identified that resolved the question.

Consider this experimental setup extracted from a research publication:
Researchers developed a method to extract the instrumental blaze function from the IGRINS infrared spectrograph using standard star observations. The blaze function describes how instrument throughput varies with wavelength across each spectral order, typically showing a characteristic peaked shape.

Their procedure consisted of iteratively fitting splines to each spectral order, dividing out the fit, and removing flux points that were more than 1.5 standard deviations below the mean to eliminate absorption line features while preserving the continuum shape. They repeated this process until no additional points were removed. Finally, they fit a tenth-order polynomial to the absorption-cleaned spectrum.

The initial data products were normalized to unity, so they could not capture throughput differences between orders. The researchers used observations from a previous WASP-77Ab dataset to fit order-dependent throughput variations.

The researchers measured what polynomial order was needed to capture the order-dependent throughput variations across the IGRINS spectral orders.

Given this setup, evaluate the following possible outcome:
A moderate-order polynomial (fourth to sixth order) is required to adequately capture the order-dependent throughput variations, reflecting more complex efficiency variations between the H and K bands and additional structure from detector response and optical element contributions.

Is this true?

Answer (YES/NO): NO